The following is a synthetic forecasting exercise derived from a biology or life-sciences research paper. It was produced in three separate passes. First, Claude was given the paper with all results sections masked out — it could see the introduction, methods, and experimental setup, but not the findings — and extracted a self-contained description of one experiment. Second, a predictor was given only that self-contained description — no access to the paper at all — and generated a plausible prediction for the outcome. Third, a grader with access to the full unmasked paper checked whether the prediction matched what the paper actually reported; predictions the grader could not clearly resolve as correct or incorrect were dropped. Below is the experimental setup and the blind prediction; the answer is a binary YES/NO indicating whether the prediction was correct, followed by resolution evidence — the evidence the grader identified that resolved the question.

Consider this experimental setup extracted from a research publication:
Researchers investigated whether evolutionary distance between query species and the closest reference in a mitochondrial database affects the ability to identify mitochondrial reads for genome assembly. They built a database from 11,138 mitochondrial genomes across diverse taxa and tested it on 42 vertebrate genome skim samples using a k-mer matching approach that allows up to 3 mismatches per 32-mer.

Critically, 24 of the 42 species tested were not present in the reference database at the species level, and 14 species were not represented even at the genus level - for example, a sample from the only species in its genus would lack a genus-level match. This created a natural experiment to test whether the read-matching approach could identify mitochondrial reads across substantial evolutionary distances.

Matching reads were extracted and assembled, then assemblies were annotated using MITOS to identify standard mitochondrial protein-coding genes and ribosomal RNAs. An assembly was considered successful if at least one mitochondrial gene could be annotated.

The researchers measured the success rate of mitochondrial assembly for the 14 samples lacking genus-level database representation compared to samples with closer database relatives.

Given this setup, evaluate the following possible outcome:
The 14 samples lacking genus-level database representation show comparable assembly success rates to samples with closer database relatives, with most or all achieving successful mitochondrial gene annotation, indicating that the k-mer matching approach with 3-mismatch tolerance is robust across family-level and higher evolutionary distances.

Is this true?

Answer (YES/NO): YES